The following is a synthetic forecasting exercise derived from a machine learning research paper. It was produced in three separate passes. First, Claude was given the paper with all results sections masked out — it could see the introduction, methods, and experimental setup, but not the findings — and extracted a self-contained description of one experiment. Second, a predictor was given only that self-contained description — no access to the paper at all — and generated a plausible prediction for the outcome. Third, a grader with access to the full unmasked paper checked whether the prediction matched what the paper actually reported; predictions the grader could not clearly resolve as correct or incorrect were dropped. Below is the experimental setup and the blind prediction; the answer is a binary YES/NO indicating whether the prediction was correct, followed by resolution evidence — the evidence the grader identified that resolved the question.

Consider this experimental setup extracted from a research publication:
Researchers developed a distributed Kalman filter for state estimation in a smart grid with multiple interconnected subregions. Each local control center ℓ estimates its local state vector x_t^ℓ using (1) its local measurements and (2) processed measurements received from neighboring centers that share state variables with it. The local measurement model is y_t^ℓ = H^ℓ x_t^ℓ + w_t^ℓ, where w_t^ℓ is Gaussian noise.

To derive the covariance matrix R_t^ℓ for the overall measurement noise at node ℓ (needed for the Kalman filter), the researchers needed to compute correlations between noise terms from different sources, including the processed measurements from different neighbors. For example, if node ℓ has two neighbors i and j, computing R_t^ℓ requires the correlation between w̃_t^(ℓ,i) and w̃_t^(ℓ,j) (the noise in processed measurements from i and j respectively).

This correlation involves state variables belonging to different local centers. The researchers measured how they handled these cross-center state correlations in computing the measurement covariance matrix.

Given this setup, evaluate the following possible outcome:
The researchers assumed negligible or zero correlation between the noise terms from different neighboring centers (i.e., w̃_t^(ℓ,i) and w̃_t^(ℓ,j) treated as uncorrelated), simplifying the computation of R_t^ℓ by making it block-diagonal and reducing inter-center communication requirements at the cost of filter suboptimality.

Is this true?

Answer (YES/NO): NO